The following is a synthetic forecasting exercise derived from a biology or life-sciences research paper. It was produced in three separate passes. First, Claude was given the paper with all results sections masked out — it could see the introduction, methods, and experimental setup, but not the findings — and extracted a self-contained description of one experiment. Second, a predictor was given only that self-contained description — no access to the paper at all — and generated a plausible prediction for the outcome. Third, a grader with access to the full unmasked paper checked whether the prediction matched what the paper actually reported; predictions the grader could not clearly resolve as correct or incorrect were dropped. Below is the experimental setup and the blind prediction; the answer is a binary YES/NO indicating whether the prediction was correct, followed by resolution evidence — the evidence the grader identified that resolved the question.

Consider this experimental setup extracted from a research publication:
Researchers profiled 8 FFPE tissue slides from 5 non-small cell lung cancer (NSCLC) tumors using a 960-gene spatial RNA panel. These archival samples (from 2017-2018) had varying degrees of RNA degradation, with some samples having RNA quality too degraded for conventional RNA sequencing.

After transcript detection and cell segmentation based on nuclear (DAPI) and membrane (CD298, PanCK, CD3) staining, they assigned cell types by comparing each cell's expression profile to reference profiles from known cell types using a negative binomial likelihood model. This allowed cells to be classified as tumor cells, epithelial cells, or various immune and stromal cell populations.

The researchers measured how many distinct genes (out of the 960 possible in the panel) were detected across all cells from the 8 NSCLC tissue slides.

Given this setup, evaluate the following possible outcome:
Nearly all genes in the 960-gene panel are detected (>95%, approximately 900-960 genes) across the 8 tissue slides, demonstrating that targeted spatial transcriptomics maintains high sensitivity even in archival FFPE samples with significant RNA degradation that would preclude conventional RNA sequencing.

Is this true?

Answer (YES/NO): NO